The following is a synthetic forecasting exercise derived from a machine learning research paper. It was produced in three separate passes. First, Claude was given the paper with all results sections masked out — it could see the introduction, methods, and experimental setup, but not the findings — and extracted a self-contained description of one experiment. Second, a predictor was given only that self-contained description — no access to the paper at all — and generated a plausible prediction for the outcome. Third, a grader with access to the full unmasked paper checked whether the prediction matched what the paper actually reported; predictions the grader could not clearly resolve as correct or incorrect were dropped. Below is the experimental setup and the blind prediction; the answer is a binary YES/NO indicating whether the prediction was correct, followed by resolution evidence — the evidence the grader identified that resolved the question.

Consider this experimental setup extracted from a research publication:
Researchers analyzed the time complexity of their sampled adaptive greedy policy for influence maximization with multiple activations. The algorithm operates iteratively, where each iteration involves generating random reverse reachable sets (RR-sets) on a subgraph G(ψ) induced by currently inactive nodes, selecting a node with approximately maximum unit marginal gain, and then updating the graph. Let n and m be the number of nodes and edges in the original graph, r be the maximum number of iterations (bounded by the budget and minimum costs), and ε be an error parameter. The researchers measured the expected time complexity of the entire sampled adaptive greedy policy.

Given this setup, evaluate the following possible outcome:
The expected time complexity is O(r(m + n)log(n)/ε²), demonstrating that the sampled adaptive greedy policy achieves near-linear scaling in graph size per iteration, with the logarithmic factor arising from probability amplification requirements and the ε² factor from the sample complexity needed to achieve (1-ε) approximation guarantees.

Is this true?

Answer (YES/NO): NO